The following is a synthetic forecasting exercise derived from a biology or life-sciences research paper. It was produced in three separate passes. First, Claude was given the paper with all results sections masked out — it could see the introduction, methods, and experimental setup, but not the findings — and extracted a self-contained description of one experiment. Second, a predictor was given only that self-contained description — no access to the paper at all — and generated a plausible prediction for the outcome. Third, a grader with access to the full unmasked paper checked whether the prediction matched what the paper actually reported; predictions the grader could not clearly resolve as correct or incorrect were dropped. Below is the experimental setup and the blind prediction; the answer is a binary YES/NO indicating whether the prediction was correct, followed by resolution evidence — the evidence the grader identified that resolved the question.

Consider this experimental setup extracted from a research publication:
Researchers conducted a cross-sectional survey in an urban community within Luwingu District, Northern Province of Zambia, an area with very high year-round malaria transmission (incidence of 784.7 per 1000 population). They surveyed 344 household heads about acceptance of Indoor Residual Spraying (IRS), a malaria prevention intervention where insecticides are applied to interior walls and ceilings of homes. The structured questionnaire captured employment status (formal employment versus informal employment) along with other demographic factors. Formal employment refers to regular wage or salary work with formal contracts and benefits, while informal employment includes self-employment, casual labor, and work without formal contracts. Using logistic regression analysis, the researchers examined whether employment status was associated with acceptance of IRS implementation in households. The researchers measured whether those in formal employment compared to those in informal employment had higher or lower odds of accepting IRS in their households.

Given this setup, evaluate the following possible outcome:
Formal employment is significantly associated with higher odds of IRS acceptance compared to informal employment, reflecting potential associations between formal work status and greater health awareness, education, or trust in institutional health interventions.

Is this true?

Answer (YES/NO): YES